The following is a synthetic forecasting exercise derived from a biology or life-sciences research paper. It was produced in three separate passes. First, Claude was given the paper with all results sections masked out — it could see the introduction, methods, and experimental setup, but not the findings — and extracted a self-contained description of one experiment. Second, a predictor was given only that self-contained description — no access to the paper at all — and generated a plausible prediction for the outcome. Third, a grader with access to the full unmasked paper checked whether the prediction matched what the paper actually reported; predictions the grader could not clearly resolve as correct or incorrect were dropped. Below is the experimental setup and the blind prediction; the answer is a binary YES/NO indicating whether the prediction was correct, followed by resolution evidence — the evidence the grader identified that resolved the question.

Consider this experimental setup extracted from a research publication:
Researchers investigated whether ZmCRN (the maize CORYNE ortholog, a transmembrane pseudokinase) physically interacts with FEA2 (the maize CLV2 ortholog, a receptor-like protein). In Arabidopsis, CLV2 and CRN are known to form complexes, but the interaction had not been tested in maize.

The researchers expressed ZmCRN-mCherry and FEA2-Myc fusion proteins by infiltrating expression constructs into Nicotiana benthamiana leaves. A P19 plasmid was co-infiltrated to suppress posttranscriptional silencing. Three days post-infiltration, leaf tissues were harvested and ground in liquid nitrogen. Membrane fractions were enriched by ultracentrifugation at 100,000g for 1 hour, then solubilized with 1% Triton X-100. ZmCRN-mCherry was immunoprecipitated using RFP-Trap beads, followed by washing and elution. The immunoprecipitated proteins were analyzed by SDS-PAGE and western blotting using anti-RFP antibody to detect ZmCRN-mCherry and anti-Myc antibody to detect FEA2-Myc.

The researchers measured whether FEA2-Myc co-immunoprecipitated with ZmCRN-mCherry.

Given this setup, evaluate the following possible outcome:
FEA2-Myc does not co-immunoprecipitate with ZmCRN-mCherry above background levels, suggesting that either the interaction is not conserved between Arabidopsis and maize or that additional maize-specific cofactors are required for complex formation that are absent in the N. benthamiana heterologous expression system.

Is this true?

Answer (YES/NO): NO